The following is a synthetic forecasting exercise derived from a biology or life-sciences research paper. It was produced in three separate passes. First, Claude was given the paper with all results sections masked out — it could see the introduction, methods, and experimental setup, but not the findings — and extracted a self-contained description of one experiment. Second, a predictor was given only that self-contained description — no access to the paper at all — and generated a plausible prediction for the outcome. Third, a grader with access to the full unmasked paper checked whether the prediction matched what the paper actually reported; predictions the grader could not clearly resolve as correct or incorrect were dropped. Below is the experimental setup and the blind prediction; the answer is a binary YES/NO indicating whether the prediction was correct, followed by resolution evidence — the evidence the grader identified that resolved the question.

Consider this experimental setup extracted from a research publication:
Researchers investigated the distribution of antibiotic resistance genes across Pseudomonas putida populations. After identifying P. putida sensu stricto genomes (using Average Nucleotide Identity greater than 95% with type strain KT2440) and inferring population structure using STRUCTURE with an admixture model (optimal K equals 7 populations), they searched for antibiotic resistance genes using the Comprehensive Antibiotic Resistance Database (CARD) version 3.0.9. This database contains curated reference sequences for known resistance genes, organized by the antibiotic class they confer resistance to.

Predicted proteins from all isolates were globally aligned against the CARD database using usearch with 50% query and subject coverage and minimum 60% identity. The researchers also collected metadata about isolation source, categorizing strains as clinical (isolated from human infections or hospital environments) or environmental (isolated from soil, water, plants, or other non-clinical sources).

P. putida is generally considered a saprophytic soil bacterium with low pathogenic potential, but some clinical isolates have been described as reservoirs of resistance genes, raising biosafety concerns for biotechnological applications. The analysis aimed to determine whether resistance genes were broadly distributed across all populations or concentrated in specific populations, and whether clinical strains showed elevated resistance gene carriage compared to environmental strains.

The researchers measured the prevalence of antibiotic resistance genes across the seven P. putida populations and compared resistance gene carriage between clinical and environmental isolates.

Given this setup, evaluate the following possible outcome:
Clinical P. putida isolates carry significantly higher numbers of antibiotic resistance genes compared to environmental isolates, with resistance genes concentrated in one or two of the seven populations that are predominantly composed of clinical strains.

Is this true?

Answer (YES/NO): NO